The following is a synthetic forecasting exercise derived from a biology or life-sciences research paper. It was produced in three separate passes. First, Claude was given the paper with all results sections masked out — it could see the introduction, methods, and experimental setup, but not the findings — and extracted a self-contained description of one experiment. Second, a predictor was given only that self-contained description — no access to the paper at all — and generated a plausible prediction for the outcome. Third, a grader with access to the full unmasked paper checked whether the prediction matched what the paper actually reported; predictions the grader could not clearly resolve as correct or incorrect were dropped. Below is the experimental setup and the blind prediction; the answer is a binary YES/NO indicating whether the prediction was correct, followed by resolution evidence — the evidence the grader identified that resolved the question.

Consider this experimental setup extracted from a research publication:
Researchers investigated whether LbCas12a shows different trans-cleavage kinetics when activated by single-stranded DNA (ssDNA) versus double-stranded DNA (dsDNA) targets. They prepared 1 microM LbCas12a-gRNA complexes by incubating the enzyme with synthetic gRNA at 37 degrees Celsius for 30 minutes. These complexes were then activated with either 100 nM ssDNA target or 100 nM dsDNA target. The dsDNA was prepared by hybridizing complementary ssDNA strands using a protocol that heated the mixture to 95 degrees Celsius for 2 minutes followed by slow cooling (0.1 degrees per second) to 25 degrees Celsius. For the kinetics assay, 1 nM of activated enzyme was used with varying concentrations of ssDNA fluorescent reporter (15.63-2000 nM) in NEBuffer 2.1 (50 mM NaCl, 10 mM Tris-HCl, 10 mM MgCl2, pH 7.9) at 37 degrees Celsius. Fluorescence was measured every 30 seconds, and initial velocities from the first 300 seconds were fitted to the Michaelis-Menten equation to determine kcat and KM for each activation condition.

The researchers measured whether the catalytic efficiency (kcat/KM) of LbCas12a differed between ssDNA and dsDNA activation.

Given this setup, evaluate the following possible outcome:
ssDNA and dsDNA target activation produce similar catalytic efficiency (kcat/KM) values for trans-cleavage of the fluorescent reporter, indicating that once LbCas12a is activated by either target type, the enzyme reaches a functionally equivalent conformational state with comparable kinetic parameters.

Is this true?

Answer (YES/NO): YES